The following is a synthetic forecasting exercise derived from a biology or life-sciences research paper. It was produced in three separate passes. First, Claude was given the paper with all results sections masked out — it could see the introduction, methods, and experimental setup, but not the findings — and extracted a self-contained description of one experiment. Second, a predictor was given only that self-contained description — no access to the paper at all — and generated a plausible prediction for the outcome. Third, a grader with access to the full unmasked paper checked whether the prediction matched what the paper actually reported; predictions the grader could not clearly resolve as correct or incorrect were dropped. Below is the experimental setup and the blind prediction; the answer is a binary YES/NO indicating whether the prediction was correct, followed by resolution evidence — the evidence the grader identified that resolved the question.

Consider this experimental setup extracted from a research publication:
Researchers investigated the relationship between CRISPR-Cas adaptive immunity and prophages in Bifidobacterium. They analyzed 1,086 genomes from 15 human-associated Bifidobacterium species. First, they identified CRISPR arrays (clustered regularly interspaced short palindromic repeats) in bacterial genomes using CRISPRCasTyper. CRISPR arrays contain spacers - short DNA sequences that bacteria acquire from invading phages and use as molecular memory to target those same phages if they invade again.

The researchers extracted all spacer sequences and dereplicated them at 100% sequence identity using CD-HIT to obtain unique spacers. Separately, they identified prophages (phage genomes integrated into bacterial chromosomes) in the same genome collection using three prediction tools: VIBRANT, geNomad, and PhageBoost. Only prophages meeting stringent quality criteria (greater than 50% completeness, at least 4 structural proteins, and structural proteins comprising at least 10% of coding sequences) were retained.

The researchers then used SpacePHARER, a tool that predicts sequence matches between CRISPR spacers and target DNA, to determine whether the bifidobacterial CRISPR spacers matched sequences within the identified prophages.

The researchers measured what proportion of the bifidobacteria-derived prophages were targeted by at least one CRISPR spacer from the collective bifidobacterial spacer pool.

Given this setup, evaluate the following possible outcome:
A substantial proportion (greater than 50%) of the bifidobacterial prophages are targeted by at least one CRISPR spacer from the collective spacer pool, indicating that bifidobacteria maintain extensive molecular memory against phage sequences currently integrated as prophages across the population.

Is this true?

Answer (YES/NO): YES